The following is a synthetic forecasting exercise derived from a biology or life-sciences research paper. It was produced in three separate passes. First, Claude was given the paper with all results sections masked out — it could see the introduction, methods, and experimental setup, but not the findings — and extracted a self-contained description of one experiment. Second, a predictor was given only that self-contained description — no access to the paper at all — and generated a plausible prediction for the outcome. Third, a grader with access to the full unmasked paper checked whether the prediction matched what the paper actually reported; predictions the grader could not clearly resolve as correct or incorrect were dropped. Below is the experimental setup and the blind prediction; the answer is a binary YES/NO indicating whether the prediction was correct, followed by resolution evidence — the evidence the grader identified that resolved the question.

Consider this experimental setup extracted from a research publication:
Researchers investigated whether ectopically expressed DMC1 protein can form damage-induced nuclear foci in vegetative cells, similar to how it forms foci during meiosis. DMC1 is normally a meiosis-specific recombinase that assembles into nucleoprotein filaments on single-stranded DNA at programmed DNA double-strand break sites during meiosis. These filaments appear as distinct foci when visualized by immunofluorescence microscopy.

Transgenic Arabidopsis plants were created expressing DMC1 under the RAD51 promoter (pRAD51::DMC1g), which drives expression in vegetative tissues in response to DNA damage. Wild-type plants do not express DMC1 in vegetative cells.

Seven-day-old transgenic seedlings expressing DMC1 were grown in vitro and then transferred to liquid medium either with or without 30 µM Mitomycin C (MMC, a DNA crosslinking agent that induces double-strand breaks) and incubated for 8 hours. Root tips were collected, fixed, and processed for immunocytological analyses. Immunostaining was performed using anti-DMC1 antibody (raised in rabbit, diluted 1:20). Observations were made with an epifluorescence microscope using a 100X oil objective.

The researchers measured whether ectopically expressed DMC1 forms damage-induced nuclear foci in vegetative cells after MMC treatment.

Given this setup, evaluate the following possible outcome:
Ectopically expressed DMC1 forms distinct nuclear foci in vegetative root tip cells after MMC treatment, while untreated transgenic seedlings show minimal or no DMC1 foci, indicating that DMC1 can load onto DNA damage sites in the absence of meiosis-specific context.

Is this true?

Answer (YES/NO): YES